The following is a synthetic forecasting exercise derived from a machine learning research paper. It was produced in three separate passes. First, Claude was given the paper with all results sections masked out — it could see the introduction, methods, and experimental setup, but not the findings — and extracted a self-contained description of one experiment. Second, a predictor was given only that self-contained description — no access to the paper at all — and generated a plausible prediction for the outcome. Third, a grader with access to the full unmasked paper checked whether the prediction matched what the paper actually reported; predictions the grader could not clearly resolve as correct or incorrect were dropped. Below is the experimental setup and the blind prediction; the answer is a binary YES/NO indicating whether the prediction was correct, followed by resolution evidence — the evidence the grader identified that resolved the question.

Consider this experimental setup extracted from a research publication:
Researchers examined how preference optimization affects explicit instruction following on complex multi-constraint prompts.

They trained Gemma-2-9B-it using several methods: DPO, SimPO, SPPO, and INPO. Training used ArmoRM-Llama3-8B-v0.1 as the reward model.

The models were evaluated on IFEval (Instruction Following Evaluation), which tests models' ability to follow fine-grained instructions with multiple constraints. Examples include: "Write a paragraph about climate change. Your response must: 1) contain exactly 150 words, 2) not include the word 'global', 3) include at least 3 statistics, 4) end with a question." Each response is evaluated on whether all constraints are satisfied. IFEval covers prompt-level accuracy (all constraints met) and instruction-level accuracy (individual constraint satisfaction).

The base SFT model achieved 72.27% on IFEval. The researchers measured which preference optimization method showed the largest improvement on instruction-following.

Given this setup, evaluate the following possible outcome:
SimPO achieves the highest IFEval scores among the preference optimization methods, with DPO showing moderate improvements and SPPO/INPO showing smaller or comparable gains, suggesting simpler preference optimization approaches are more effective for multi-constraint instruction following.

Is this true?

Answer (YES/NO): NO